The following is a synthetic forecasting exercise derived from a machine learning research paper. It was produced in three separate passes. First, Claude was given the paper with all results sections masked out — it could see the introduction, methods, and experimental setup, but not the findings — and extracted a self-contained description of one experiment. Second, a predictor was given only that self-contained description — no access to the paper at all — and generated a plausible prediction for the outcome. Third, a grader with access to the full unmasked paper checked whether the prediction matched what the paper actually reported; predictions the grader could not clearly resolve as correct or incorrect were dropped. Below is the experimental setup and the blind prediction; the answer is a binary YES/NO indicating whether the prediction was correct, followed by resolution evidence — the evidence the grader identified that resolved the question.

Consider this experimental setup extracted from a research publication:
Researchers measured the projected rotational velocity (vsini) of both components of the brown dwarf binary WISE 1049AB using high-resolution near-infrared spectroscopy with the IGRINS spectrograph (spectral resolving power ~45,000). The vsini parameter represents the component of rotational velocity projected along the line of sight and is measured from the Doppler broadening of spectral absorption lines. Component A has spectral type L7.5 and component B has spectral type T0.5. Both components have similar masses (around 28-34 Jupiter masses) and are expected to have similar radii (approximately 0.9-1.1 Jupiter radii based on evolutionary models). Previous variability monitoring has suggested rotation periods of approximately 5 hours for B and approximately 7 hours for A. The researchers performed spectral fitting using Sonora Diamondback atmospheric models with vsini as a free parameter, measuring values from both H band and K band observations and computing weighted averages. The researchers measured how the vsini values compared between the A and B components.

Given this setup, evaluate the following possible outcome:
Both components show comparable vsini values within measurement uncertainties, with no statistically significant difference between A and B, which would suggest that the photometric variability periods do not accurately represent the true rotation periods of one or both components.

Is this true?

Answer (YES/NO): NO